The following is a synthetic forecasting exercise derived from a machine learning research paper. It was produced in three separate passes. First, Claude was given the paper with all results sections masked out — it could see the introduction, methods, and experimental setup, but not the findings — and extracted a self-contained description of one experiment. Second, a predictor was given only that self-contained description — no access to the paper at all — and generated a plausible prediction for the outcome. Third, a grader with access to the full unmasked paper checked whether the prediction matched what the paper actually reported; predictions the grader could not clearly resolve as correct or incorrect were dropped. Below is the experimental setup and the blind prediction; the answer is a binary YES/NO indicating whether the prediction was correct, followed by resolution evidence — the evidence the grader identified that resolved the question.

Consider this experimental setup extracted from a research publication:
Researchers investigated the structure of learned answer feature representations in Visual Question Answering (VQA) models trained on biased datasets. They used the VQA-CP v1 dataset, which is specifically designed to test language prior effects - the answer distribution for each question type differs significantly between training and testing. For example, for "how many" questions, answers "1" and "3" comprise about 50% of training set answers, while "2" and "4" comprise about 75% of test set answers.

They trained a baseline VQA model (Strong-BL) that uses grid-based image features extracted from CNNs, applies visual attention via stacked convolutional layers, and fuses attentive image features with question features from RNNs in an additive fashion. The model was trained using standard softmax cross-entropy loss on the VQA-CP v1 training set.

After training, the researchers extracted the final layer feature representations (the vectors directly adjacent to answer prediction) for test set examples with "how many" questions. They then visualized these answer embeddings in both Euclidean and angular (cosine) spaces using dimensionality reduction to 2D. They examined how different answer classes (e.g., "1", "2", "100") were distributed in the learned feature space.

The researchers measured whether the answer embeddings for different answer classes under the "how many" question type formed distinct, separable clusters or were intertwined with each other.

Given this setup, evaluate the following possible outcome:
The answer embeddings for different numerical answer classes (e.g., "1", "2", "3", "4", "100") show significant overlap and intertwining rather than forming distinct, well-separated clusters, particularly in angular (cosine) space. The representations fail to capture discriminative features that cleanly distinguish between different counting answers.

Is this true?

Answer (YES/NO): YES